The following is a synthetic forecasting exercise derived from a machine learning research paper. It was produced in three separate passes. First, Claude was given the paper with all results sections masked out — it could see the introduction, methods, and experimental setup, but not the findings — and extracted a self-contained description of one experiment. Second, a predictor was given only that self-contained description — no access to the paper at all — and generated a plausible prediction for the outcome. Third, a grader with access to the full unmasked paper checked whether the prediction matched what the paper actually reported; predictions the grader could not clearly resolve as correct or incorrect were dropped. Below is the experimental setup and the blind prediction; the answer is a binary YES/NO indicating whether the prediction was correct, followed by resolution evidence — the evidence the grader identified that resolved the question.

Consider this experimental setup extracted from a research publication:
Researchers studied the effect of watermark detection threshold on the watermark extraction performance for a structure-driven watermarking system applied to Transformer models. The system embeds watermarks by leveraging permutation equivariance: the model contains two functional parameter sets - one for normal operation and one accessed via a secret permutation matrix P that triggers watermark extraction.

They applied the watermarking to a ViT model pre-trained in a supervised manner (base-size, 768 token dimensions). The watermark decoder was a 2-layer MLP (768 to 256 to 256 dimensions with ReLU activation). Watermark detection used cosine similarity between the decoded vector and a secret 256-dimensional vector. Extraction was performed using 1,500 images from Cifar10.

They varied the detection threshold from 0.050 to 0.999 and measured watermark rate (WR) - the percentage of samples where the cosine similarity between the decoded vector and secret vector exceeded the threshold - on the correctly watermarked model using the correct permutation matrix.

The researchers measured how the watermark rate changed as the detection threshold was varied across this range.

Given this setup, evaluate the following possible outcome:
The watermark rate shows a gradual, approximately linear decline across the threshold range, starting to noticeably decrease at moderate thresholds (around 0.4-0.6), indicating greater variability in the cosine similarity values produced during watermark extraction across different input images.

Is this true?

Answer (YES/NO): NO